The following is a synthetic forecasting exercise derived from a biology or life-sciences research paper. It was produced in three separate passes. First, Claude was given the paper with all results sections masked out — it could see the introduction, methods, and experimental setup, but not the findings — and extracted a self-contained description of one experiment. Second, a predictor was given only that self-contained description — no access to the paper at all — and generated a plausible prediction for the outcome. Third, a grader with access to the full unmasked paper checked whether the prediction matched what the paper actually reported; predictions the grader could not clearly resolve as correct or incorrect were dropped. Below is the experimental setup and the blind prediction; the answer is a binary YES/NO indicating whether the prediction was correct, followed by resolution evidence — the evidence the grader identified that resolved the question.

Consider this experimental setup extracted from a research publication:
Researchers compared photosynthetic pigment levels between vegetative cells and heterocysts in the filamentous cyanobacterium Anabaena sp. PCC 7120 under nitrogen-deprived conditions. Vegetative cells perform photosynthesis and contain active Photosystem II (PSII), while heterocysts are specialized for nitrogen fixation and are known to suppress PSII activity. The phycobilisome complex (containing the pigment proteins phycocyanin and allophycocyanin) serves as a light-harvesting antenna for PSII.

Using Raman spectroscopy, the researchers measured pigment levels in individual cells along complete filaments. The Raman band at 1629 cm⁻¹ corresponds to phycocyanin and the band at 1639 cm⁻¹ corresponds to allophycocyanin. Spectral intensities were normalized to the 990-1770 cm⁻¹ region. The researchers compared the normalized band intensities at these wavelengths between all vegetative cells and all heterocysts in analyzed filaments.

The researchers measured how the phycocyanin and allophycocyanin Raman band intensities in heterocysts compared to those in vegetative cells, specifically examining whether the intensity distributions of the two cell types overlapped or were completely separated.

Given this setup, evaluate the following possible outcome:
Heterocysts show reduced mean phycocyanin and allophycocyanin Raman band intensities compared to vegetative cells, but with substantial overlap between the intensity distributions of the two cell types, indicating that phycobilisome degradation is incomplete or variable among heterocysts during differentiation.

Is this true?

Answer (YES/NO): NO